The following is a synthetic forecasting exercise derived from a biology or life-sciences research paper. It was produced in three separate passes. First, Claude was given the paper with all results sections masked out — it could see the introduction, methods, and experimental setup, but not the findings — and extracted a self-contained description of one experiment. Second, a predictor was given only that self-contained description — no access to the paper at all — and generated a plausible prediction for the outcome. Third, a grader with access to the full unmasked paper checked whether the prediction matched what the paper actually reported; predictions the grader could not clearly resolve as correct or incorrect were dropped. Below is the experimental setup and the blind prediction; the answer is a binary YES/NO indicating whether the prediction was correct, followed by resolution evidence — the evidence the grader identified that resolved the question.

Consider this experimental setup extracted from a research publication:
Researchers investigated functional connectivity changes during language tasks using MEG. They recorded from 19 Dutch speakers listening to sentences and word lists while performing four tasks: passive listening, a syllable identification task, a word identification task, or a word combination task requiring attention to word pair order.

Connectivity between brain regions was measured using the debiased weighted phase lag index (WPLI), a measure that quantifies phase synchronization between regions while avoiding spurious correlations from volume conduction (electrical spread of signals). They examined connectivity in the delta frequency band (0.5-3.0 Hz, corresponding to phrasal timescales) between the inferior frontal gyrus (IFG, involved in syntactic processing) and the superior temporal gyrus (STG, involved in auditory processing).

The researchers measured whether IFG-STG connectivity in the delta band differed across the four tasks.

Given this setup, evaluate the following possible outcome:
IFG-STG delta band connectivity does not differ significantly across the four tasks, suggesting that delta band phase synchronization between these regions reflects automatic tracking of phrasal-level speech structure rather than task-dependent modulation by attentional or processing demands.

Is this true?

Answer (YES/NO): NO